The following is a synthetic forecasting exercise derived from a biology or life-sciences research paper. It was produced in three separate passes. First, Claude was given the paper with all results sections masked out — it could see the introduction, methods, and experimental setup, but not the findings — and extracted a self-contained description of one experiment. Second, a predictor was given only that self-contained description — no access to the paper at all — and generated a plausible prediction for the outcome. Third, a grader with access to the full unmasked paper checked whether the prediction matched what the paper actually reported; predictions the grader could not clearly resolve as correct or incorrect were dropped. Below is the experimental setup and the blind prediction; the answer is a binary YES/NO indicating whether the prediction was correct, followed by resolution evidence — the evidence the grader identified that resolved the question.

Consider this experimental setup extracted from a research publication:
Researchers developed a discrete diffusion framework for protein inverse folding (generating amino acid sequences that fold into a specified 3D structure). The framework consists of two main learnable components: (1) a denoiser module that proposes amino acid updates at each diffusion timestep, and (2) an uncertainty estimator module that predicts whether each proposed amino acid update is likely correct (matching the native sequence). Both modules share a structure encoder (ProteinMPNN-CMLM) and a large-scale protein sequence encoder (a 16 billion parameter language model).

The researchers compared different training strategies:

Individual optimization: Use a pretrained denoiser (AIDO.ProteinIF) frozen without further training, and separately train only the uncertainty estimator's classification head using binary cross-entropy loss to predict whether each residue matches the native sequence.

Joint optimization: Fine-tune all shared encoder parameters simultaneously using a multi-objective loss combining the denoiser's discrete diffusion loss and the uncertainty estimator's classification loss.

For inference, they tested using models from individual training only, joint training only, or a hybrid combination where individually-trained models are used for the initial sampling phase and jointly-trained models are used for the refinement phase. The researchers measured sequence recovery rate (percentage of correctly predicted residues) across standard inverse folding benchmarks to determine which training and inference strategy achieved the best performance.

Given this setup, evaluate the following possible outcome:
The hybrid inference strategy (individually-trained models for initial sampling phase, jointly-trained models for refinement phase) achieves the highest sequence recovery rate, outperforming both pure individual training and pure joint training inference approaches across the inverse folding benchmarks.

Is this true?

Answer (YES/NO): YES